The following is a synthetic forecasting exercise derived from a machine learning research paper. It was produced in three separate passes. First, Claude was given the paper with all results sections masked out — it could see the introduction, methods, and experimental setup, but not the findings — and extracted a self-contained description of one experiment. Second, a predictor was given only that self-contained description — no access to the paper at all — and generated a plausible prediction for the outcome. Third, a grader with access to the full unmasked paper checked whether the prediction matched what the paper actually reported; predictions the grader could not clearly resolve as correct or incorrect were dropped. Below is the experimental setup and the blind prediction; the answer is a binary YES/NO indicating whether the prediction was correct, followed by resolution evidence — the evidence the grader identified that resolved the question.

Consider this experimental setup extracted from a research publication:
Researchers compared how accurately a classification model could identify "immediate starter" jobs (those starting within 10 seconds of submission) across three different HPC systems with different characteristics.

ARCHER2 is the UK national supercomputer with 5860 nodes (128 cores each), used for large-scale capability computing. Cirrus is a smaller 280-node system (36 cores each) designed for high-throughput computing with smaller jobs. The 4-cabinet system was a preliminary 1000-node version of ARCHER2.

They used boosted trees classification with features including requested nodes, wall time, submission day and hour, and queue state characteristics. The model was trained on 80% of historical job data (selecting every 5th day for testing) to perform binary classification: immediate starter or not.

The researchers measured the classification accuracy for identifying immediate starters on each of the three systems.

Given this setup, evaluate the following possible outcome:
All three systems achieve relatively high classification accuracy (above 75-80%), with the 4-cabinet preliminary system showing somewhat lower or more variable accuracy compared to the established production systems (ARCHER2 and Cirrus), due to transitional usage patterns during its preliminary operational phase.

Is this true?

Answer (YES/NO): NO